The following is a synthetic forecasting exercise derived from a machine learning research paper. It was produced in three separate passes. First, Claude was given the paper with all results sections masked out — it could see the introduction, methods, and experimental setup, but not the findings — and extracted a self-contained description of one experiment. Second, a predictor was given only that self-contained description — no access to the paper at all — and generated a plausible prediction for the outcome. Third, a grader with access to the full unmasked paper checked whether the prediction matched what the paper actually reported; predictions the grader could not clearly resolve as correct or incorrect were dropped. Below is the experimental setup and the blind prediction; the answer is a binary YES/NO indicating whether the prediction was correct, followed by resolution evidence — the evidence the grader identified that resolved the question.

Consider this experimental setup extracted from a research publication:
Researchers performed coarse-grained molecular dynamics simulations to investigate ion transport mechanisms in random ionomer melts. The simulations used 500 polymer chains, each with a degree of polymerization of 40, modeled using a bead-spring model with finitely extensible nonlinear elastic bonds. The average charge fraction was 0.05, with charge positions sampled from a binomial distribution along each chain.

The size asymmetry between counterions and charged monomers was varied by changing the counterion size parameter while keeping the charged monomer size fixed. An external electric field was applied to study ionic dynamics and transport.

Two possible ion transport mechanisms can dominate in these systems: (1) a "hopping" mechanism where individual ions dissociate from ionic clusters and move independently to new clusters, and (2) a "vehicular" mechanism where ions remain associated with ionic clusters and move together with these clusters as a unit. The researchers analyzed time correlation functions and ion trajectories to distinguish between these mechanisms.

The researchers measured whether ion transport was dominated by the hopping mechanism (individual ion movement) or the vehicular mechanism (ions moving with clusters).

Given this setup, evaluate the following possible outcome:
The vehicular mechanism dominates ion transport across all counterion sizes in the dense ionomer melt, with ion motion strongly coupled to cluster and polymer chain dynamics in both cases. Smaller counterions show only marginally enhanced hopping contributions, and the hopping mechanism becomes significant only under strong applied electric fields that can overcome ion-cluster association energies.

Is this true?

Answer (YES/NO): NO